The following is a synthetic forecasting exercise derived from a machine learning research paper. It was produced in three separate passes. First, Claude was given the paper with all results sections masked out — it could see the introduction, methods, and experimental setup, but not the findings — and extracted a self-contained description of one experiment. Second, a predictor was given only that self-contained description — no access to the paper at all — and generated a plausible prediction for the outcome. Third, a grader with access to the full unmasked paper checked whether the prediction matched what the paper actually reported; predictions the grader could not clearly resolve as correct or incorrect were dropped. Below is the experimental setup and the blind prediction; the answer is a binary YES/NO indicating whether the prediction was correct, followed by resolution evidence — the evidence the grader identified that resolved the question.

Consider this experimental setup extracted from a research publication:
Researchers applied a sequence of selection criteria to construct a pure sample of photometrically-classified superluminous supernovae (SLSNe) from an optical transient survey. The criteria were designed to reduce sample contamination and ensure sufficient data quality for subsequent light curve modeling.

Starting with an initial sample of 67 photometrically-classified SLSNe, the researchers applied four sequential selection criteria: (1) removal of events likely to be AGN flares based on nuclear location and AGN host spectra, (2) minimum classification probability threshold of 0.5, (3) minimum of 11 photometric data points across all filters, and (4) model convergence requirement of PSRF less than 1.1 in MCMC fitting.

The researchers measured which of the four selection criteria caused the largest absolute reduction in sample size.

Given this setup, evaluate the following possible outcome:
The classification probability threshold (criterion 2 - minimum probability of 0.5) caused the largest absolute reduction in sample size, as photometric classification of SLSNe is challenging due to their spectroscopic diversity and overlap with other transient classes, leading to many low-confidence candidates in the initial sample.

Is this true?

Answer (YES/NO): YES